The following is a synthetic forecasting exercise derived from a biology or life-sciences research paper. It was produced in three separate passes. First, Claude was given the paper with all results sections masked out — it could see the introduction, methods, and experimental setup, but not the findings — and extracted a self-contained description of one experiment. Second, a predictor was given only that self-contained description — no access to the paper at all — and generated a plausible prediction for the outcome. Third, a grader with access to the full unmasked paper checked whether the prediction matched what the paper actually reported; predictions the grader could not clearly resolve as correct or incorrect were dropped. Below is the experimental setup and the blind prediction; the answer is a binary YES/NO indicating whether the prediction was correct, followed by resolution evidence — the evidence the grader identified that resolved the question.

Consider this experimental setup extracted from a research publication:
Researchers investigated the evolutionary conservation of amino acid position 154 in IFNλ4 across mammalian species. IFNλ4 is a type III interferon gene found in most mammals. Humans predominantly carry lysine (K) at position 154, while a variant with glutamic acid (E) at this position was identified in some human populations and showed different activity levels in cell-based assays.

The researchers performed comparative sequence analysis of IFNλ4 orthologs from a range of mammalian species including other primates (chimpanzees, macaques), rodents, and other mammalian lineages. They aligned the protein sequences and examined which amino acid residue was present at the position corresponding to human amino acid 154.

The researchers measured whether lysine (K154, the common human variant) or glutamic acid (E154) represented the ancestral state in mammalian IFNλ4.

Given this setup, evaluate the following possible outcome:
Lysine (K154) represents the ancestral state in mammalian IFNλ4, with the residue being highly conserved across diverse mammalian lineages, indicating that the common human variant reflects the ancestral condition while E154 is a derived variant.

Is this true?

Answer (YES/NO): NO